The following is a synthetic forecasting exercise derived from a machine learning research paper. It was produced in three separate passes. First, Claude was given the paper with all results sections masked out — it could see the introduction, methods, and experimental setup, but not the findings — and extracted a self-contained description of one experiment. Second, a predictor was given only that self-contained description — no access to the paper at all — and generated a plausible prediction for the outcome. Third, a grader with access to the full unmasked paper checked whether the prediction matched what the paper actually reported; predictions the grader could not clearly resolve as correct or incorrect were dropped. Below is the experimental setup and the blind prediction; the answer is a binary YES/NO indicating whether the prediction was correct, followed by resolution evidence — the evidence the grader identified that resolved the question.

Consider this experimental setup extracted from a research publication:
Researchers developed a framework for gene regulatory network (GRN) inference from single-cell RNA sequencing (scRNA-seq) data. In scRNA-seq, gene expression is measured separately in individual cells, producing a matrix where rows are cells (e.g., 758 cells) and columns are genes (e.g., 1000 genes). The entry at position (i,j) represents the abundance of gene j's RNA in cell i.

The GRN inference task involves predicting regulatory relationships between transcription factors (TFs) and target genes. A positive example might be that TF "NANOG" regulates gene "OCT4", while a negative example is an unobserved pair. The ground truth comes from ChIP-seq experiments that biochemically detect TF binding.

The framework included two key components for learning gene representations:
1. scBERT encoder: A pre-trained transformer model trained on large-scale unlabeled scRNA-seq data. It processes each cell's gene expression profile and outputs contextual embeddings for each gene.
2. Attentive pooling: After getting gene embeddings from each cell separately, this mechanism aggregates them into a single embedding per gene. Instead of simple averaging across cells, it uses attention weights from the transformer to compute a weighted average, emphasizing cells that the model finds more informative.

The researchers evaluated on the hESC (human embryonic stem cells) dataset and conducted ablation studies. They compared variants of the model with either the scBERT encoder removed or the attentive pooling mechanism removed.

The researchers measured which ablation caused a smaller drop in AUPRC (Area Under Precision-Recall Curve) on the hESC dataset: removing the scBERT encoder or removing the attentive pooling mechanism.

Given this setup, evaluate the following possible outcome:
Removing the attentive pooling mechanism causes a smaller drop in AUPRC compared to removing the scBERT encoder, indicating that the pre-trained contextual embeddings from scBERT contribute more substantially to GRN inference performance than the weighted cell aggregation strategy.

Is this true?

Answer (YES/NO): NO